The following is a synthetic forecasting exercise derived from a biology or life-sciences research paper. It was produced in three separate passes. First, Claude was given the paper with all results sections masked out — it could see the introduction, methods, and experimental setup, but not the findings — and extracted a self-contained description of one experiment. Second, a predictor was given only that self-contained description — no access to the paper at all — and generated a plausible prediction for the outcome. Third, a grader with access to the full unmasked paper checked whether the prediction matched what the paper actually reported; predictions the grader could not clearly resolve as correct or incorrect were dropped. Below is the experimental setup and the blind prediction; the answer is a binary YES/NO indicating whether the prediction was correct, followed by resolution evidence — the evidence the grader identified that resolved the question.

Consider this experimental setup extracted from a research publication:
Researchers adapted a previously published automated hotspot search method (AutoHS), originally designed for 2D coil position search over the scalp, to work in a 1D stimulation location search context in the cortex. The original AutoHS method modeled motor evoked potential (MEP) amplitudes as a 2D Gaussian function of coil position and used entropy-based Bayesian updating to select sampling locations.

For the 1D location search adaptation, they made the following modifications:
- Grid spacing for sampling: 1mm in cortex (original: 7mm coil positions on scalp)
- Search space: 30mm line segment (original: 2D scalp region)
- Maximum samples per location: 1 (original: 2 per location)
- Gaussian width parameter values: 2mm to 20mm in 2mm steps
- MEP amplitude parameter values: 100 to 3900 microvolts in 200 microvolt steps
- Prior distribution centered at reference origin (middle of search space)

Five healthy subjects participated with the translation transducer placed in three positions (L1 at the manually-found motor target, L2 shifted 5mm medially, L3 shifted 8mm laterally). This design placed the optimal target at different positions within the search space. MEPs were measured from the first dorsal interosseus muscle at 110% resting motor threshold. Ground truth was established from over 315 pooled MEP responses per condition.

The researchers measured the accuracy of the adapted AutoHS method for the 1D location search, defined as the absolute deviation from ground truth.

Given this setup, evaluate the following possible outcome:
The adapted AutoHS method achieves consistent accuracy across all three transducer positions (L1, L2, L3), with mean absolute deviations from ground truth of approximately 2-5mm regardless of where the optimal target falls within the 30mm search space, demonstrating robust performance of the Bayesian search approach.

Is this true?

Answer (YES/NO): NO